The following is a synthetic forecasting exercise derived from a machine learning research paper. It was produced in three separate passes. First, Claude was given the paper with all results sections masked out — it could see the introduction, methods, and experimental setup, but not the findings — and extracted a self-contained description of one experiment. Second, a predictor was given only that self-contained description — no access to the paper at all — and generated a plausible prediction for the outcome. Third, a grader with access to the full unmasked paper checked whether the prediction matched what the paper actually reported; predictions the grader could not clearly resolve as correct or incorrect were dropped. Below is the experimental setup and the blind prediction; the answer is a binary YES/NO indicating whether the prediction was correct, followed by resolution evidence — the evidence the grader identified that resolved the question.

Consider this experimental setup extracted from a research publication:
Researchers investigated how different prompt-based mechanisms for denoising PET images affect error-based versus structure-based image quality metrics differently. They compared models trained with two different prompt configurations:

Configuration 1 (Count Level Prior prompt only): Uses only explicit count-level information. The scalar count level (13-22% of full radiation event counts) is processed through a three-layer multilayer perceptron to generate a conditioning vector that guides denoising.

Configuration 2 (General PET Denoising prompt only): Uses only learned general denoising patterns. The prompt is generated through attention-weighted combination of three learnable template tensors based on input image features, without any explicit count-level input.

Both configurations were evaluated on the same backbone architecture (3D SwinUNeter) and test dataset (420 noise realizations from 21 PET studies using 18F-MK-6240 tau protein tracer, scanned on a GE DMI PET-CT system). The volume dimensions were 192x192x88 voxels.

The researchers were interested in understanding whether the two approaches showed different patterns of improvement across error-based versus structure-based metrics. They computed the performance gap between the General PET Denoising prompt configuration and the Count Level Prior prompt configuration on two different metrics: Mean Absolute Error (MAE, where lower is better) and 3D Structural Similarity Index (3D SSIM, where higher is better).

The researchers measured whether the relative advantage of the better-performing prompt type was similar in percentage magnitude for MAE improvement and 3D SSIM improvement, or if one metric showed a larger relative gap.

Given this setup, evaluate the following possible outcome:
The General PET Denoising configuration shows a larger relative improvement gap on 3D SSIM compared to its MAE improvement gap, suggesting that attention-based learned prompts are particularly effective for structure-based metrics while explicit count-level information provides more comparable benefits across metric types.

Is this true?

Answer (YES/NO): NO